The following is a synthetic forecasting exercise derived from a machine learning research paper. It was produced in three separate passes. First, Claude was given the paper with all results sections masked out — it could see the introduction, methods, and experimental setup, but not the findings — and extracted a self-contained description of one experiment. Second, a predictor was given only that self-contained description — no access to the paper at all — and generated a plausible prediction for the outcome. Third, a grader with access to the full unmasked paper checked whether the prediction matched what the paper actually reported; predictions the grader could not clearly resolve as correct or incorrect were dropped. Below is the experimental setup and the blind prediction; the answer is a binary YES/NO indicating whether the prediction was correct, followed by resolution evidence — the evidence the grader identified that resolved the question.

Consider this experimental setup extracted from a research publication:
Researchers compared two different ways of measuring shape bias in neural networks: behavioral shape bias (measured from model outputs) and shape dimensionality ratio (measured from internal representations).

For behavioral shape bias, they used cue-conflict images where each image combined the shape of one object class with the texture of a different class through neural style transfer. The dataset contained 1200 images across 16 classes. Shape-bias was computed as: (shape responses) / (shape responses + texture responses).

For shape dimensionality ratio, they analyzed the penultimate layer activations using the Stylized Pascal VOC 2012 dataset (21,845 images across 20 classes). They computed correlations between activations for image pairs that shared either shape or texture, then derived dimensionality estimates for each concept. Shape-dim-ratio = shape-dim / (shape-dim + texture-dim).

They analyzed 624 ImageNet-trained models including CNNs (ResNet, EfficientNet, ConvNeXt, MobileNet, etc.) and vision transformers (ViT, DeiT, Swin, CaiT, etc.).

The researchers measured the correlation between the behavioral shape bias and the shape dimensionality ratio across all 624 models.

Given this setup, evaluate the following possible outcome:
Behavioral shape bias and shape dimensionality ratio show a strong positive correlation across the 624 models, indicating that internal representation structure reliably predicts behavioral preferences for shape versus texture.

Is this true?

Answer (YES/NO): YES